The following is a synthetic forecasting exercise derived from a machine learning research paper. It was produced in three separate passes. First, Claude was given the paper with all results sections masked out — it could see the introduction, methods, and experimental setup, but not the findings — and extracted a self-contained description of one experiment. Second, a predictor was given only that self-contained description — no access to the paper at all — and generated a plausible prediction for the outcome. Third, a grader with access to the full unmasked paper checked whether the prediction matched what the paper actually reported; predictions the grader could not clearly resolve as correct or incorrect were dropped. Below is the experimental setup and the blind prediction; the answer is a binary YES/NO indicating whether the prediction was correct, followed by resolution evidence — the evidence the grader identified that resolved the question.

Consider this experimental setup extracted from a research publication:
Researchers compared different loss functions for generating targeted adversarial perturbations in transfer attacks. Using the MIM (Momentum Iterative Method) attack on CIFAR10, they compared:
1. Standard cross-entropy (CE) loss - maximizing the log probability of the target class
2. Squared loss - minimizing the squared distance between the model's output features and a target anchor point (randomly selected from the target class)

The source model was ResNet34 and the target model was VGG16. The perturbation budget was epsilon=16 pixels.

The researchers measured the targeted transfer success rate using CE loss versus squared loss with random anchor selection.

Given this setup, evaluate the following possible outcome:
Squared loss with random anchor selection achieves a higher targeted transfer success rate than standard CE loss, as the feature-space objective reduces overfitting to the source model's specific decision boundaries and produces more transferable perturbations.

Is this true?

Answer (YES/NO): NO